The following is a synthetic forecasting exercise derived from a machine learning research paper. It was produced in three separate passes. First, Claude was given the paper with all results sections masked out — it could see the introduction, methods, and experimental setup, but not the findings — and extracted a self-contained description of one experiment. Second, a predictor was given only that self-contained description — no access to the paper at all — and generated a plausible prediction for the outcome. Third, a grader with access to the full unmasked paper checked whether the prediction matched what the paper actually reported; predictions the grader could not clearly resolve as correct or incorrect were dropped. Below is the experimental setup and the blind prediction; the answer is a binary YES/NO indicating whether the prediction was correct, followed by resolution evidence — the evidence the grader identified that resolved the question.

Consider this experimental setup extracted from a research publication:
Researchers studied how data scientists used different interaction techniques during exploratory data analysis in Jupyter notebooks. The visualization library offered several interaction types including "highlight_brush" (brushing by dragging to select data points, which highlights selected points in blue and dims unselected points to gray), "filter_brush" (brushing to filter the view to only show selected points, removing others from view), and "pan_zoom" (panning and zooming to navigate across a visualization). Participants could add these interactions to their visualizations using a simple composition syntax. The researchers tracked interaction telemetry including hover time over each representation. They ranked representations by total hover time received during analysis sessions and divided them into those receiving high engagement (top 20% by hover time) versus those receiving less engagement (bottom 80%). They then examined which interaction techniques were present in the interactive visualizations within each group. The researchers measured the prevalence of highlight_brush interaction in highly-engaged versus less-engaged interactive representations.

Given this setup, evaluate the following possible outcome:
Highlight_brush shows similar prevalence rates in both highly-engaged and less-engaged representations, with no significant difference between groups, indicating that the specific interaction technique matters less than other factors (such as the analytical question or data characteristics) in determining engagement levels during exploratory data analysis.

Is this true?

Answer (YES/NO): NO